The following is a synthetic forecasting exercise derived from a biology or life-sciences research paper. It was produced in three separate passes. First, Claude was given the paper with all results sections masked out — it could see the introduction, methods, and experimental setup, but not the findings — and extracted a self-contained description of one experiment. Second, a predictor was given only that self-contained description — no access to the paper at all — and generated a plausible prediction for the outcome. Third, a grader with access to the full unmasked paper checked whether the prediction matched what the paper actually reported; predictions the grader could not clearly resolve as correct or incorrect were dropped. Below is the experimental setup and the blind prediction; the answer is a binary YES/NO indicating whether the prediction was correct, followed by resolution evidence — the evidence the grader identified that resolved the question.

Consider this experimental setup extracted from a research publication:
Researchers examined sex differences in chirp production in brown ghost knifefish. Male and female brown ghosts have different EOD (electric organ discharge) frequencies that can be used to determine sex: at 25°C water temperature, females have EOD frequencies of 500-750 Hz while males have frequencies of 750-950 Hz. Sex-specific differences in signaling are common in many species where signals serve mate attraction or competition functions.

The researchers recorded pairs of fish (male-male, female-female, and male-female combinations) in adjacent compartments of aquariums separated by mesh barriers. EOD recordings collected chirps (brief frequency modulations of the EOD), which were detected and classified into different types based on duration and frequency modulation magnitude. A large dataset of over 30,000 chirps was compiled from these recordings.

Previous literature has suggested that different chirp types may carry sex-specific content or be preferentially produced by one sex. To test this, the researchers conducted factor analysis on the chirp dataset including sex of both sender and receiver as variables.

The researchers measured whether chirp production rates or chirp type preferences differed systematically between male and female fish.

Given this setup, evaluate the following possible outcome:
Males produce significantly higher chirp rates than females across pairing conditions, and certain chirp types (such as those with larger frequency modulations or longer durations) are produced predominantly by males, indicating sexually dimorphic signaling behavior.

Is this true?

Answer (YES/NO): NO